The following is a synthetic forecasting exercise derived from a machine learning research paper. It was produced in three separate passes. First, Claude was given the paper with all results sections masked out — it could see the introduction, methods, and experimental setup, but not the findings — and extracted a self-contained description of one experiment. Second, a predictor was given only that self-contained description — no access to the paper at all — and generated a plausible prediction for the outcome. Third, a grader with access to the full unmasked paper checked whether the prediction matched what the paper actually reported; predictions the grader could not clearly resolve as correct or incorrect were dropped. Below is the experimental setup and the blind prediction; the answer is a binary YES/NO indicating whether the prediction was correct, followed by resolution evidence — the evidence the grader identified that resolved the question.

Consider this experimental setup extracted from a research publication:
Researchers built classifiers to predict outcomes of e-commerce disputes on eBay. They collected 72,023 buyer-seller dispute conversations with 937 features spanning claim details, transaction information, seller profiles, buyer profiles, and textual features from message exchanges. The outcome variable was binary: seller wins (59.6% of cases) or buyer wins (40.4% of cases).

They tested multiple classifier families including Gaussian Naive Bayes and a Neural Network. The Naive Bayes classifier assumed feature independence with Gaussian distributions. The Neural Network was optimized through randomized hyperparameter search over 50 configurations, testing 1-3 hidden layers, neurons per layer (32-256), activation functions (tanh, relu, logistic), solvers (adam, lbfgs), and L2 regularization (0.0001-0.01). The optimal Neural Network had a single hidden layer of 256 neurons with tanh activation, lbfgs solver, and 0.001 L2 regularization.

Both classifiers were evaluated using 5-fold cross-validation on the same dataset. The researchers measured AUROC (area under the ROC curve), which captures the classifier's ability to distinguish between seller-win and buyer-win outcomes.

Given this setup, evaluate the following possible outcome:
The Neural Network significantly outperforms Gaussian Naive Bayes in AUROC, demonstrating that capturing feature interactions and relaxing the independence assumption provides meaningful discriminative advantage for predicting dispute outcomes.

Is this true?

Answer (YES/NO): NO